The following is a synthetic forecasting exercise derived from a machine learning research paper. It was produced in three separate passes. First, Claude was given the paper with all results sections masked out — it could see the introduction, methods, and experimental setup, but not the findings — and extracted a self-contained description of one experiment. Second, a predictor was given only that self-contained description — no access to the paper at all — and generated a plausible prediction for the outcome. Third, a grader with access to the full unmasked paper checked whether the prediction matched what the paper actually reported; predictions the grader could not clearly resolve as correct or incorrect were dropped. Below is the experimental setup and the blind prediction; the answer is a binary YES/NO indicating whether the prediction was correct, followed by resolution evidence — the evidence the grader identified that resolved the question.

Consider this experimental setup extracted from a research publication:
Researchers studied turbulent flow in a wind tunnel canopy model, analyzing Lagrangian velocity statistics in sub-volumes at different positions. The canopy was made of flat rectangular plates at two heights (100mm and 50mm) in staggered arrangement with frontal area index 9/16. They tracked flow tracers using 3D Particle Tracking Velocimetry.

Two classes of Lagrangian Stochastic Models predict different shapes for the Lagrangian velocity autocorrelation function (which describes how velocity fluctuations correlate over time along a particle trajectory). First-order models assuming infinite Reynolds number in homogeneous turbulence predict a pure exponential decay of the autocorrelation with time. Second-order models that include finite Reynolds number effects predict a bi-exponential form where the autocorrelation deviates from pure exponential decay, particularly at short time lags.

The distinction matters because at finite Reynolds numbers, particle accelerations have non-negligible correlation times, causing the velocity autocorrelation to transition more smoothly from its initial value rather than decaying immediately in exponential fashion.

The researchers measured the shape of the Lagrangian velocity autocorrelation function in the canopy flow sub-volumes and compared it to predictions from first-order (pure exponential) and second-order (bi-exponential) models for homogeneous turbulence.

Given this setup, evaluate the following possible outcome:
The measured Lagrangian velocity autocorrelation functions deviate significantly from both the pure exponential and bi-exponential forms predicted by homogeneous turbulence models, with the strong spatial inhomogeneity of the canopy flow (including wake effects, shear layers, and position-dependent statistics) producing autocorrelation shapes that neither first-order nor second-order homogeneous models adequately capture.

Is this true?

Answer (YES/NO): NO